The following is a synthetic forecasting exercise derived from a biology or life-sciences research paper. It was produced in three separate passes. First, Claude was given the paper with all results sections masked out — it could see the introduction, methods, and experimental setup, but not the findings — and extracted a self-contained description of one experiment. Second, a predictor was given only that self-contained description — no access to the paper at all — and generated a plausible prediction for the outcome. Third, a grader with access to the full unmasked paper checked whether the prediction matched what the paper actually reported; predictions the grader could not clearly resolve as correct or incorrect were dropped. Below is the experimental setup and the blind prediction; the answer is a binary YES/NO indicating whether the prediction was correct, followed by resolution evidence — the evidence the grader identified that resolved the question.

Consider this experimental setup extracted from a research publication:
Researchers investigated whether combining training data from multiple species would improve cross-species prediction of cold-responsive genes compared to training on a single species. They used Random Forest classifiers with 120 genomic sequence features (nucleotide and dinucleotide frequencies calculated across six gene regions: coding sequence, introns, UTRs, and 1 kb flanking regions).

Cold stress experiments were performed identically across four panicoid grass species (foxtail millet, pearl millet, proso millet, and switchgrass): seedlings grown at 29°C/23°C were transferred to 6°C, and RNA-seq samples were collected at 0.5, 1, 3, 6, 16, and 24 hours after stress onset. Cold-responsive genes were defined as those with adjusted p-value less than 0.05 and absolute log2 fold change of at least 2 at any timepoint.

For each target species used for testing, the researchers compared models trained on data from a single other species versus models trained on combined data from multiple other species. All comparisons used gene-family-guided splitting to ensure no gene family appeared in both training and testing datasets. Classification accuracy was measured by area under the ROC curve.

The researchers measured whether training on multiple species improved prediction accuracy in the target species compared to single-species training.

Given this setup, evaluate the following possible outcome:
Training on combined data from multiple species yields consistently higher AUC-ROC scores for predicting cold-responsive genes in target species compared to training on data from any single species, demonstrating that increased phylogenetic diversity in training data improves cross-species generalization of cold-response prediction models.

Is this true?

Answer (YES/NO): NO